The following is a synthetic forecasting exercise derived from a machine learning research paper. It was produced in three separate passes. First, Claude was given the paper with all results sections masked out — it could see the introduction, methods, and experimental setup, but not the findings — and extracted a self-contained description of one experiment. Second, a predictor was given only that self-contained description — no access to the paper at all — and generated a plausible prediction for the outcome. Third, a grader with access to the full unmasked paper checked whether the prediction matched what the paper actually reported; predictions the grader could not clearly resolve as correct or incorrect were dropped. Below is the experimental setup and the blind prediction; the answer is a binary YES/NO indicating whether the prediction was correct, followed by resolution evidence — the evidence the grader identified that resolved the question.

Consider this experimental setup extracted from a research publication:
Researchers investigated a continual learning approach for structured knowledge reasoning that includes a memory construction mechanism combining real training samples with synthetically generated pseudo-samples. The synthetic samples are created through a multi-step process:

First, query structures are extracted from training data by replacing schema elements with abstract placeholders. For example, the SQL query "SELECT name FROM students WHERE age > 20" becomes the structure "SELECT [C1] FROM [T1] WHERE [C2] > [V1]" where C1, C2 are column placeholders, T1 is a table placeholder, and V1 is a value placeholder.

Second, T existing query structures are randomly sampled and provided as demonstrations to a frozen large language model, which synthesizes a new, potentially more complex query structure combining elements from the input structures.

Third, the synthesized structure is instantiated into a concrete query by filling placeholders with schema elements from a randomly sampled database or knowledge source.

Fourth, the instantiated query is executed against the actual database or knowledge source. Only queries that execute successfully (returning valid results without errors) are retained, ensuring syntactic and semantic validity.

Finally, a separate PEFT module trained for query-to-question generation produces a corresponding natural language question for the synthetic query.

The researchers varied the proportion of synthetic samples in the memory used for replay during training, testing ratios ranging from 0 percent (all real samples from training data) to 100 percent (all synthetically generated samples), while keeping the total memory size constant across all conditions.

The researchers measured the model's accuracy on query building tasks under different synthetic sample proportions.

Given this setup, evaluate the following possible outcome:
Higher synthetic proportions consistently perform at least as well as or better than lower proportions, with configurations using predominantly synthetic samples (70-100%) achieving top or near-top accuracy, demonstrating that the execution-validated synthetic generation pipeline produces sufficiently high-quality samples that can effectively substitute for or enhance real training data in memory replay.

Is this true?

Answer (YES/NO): NO